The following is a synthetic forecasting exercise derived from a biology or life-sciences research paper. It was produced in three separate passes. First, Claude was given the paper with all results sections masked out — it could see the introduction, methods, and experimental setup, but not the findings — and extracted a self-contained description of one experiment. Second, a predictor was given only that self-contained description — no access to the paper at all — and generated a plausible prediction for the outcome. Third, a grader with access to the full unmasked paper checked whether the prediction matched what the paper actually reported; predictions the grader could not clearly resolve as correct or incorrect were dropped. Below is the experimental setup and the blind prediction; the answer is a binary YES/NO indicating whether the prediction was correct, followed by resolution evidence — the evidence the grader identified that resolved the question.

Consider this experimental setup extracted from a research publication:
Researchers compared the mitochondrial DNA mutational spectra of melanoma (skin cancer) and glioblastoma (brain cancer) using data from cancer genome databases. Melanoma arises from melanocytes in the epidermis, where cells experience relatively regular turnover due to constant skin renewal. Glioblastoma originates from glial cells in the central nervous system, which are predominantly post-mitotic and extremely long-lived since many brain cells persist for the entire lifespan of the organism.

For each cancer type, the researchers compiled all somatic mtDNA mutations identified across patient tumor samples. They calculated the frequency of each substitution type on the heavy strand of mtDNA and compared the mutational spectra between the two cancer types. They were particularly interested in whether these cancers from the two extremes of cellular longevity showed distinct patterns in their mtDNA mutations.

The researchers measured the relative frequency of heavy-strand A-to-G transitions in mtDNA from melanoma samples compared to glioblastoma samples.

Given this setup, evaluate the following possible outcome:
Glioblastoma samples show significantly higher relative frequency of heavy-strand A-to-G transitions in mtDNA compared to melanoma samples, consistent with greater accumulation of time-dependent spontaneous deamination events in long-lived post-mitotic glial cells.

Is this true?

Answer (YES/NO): YES